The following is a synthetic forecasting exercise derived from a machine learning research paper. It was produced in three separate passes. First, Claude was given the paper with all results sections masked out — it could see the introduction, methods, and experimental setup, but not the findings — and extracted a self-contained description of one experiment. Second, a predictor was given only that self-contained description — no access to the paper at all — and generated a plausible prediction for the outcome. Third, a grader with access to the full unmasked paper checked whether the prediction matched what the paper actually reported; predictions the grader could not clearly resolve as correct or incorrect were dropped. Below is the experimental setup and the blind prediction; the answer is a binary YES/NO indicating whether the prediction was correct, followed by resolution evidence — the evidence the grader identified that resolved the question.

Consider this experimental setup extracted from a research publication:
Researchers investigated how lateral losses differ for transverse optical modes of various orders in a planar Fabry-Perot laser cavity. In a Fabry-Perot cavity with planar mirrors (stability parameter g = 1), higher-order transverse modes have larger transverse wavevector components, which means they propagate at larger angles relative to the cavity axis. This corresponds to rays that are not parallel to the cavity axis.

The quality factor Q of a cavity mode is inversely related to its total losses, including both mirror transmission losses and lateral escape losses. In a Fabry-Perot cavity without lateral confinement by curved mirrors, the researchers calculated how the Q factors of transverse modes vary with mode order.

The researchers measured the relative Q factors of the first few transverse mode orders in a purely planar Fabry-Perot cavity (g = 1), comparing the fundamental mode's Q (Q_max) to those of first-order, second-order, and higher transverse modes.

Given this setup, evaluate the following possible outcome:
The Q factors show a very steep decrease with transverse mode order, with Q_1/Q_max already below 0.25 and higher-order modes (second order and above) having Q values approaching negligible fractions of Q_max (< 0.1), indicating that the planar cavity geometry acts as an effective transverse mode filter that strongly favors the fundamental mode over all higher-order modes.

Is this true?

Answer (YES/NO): NO